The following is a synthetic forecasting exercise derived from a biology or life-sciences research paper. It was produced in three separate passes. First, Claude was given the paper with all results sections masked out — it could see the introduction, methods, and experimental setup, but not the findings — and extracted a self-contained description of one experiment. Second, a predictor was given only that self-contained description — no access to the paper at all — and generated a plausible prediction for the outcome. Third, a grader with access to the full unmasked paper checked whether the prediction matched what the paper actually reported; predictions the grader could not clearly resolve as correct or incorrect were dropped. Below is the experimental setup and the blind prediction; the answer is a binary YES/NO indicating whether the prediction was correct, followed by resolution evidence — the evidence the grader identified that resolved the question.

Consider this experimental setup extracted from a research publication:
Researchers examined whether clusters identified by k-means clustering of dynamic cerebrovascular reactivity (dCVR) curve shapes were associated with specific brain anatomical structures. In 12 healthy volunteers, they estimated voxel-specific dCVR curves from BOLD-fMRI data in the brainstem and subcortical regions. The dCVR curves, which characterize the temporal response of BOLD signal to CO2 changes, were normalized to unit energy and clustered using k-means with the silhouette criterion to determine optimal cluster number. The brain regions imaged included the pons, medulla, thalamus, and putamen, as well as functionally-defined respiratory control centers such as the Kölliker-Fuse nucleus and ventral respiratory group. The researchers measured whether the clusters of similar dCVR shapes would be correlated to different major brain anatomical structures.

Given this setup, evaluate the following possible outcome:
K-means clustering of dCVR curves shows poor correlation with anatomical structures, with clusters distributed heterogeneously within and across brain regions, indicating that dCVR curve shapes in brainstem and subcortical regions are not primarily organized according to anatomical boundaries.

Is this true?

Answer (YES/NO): NO